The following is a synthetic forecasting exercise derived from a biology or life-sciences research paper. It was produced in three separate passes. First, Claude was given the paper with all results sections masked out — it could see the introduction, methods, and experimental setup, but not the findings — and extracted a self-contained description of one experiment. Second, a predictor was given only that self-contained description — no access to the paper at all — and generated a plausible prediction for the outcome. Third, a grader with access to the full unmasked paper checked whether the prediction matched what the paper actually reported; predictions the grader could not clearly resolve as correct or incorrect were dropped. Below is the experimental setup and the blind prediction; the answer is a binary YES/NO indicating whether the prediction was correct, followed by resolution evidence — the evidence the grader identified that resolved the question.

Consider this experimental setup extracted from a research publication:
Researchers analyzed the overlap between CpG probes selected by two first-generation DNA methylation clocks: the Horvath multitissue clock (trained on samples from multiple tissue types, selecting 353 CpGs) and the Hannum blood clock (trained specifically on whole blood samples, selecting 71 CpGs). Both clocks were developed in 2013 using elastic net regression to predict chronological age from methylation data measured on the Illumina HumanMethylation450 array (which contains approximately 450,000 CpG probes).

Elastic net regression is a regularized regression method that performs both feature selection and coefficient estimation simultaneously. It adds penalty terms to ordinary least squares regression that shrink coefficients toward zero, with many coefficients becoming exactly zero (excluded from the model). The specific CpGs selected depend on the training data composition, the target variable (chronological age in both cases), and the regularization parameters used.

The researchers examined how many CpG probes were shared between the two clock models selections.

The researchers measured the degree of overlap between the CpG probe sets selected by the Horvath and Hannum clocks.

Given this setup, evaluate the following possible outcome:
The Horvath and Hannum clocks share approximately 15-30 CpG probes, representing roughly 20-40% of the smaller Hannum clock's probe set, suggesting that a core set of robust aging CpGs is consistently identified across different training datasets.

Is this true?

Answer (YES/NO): NO